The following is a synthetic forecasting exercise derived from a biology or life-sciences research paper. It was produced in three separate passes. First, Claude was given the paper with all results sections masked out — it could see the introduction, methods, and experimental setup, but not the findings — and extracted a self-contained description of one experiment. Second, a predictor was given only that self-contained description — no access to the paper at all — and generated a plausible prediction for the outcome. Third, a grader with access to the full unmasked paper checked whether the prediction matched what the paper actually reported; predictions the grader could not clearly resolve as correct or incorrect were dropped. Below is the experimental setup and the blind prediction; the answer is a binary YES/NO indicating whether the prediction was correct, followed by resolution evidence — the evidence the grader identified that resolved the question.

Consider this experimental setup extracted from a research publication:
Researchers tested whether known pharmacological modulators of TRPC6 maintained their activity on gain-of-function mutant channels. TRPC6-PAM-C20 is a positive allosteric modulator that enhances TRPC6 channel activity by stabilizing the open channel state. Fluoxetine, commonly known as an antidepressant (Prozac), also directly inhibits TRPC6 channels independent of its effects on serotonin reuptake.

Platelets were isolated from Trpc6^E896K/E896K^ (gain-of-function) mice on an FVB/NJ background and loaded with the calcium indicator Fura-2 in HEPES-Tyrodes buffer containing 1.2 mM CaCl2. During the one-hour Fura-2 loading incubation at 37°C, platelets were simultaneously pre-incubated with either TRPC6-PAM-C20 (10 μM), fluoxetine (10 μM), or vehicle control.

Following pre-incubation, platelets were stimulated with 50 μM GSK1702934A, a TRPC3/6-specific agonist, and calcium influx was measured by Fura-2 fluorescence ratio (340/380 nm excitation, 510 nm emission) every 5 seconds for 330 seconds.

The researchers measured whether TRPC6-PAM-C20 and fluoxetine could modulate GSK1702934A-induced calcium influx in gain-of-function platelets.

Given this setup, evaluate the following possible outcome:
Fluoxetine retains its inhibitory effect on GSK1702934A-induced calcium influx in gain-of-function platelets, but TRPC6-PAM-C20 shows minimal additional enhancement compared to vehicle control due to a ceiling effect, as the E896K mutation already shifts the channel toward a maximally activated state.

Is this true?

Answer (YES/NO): NO